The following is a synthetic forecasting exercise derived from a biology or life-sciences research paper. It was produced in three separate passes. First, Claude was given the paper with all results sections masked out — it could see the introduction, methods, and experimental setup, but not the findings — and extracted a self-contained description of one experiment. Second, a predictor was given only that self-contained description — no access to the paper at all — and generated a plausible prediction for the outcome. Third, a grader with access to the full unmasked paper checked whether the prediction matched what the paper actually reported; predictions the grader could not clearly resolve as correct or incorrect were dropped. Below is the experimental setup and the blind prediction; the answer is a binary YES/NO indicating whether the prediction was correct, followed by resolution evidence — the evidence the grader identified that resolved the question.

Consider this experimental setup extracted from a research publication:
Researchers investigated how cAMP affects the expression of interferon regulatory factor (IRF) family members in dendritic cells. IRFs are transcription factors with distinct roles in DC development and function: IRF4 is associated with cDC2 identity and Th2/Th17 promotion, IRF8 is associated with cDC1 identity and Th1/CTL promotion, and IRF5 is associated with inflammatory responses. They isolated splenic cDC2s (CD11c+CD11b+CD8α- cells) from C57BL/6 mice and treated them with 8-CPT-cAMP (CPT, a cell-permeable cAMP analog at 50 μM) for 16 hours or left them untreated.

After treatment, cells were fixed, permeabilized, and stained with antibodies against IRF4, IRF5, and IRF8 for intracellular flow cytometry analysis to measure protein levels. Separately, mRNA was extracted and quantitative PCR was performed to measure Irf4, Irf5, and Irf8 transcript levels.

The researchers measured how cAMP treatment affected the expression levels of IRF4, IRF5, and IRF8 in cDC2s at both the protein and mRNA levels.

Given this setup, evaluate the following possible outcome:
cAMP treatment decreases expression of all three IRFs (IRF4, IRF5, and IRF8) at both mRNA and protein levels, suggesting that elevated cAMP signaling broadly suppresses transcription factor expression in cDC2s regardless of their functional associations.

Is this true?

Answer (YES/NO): NO